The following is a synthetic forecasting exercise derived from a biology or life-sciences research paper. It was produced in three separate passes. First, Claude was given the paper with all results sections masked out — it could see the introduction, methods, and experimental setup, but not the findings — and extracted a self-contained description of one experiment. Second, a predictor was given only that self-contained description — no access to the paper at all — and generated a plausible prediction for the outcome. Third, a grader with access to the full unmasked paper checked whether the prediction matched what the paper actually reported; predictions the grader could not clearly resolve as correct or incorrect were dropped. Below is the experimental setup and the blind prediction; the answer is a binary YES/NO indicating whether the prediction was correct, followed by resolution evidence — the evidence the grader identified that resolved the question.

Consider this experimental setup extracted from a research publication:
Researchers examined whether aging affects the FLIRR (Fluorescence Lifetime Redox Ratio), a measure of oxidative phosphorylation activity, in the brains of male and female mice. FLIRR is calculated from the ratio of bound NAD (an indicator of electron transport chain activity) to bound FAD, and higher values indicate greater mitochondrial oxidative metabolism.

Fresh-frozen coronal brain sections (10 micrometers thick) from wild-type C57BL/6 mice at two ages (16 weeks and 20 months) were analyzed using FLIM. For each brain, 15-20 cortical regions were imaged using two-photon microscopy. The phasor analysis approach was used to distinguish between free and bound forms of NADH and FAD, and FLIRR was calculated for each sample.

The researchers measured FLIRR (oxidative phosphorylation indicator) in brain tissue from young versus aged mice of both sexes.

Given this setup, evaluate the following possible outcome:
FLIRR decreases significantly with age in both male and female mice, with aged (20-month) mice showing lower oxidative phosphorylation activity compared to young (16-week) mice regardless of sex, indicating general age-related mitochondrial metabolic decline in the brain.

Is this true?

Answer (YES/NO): NO